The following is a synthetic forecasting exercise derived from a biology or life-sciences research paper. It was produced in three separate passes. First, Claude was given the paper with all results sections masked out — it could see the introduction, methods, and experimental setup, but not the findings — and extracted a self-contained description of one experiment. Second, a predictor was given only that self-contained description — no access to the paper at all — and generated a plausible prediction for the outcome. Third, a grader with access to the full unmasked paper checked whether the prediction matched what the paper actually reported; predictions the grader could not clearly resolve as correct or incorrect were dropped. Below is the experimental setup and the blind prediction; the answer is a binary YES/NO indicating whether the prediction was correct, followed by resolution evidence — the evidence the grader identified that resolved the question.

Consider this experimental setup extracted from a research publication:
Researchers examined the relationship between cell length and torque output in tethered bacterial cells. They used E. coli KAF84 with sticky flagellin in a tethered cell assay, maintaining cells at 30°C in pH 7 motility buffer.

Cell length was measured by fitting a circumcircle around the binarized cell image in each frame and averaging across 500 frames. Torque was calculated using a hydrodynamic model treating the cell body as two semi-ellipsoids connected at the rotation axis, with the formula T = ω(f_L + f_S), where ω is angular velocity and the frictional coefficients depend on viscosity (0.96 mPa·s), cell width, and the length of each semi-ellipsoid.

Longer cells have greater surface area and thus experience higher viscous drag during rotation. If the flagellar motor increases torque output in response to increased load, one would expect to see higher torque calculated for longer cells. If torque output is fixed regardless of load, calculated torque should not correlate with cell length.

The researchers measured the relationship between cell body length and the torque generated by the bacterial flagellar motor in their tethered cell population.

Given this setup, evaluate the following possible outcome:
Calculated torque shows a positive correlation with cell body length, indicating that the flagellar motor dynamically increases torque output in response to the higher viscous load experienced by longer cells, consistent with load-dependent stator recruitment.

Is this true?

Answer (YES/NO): NO